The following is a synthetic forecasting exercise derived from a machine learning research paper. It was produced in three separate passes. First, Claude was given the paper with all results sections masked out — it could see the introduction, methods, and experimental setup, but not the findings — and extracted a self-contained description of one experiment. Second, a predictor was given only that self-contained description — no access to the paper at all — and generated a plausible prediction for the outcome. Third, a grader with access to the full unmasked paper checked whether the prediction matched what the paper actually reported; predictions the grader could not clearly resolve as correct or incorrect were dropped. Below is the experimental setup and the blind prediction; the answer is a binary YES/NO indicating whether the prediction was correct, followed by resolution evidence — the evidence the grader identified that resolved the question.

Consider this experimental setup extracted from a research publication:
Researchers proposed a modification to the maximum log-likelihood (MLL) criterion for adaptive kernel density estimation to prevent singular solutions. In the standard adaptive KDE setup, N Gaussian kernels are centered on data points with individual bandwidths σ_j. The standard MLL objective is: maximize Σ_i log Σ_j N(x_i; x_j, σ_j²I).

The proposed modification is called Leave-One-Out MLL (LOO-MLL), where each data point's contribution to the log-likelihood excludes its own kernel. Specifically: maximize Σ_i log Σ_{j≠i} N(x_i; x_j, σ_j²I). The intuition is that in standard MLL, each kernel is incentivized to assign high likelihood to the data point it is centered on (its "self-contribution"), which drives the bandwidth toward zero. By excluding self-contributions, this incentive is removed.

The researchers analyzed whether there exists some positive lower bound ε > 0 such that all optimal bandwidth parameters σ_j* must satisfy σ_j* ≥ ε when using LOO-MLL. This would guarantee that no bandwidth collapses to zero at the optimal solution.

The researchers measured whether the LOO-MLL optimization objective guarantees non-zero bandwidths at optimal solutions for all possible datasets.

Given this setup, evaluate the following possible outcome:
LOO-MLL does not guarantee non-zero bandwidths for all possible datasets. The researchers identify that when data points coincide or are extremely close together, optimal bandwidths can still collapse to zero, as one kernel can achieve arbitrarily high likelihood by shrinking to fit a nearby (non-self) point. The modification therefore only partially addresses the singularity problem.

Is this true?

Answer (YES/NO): NO